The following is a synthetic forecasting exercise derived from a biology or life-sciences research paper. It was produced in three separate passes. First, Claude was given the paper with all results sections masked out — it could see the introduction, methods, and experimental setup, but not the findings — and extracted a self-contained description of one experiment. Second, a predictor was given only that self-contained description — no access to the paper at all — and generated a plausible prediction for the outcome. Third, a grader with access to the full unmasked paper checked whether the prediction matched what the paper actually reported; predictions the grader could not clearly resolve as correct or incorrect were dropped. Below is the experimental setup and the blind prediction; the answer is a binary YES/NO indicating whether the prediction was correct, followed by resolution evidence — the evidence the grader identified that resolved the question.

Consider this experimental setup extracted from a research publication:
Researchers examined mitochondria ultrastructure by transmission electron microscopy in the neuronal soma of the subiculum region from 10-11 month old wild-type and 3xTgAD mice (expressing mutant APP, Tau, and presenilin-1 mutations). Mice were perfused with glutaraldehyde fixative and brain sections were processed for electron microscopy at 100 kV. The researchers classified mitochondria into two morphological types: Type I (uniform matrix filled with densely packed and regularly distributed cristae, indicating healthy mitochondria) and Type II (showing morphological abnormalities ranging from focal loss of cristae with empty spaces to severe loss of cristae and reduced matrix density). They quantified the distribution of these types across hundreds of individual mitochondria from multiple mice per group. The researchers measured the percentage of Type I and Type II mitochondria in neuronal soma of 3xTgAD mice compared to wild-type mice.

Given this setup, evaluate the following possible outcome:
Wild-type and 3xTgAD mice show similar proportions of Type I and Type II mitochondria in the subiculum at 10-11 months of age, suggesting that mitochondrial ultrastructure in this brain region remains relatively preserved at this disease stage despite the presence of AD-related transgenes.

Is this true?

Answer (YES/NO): NO